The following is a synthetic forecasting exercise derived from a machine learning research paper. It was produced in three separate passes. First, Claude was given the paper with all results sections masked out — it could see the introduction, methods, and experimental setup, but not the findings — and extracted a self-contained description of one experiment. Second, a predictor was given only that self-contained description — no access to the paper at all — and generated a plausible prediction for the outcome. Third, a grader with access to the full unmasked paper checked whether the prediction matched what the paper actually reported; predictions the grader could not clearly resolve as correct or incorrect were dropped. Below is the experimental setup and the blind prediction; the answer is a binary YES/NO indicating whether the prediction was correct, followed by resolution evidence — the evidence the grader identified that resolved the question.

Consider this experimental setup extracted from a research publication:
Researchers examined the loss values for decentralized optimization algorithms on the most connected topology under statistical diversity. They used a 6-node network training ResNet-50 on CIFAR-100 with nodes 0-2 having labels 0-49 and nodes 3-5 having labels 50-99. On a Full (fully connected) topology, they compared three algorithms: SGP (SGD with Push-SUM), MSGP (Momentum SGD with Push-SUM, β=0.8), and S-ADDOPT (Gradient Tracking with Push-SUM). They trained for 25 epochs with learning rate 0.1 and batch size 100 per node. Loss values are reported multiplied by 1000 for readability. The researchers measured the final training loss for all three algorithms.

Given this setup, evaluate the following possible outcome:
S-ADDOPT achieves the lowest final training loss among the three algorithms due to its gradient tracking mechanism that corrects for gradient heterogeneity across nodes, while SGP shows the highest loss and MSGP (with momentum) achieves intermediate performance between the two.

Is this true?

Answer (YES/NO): NO